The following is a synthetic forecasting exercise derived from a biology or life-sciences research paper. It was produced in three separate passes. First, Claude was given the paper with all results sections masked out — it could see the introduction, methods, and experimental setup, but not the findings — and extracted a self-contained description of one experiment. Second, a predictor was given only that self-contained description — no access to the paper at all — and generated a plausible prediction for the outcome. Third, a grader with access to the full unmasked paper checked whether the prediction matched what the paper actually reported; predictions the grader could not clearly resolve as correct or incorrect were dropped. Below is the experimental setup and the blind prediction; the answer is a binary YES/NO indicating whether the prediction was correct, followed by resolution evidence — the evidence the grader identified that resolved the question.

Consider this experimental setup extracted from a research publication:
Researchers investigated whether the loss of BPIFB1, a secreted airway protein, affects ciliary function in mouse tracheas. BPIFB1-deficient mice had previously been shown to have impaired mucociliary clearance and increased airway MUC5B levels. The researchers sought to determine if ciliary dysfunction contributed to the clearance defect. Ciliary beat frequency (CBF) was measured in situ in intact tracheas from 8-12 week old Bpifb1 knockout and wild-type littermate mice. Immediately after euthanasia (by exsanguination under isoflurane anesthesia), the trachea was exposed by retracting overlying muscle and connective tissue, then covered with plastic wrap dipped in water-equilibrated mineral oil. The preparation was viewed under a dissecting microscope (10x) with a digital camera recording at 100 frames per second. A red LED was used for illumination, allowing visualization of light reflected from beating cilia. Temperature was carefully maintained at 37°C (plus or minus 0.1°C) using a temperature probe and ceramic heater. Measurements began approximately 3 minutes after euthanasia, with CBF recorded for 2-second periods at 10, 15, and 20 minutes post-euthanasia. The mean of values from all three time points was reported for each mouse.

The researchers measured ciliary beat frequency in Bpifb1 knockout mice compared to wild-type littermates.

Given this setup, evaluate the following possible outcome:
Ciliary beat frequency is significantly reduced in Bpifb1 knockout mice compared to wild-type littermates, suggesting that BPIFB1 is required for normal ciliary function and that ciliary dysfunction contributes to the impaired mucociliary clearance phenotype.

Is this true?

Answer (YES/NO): NO